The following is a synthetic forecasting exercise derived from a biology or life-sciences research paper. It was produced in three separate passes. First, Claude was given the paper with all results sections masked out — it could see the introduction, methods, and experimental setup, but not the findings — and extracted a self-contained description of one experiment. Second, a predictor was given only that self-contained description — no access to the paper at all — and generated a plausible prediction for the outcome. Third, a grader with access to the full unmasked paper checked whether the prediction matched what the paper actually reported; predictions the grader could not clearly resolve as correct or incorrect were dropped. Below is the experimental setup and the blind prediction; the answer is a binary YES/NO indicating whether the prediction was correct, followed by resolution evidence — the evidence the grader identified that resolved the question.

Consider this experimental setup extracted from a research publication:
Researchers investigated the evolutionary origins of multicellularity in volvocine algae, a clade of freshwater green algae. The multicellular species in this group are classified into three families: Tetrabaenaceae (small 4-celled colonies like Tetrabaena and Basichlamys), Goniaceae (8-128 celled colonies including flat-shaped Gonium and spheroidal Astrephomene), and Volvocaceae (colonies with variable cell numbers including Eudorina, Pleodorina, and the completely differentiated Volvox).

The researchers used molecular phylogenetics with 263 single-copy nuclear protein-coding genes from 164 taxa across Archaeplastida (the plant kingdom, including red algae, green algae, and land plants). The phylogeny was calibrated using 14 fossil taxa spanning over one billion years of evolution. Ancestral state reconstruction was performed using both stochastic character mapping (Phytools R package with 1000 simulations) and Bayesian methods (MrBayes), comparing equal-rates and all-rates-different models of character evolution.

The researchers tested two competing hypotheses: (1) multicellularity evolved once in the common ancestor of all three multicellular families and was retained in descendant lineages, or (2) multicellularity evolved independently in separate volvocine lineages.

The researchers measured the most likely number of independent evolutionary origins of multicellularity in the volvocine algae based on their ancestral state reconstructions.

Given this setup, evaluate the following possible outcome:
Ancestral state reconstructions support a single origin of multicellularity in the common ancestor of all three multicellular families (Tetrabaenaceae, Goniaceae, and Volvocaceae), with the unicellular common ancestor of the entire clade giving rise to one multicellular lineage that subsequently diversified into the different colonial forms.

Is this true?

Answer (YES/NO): NO